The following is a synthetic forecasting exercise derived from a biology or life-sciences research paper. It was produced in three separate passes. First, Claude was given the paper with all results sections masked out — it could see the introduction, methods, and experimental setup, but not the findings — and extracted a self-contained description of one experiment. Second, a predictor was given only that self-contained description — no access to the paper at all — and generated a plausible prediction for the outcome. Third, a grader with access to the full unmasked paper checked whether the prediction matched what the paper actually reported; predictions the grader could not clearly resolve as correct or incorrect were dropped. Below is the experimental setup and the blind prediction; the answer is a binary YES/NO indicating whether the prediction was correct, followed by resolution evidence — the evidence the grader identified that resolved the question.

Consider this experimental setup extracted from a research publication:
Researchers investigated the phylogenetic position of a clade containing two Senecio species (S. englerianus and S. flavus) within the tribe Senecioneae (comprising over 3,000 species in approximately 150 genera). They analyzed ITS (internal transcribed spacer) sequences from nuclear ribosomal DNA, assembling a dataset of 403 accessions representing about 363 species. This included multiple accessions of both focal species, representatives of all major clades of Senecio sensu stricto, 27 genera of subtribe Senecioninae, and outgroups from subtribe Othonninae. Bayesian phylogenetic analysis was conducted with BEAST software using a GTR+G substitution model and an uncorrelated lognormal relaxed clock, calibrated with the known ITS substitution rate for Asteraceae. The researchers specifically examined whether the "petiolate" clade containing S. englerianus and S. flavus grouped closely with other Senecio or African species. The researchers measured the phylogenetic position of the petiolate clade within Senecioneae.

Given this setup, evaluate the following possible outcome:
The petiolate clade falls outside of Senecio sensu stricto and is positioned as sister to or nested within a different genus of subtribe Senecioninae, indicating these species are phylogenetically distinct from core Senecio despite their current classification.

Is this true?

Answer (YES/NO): NO